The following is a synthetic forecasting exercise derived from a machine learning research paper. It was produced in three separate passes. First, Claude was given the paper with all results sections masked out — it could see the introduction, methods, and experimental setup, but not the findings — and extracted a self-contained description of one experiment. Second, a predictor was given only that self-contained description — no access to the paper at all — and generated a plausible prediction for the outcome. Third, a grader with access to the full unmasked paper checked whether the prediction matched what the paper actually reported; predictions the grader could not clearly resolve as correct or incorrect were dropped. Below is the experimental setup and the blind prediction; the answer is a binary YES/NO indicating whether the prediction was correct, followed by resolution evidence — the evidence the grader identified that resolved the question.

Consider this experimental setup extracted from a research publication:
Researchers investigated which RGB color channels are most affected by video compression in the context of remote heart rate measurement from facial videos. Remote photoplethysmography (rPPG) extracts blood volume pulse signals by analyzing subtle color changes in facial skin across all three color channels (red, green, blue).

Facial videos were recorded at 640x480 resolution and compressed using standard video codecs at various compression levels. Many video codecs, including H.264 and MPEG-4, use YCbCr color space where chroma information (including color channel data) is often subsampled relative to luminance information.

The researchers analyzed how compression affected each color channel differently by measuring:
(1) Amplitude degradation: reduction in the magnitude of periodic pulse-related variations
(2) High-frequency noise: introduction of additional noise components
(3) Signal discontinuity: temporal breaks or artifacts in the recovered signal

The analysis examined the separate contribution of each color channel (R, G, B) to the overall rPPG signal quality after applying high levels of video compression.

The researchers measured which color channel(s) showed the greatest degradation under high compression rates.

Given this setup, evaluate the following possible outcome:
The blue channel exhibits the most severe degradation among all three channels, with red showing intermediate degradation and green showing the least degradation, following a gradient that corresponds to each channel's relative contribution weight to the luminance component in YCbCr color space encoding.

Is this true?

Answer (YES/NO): NO